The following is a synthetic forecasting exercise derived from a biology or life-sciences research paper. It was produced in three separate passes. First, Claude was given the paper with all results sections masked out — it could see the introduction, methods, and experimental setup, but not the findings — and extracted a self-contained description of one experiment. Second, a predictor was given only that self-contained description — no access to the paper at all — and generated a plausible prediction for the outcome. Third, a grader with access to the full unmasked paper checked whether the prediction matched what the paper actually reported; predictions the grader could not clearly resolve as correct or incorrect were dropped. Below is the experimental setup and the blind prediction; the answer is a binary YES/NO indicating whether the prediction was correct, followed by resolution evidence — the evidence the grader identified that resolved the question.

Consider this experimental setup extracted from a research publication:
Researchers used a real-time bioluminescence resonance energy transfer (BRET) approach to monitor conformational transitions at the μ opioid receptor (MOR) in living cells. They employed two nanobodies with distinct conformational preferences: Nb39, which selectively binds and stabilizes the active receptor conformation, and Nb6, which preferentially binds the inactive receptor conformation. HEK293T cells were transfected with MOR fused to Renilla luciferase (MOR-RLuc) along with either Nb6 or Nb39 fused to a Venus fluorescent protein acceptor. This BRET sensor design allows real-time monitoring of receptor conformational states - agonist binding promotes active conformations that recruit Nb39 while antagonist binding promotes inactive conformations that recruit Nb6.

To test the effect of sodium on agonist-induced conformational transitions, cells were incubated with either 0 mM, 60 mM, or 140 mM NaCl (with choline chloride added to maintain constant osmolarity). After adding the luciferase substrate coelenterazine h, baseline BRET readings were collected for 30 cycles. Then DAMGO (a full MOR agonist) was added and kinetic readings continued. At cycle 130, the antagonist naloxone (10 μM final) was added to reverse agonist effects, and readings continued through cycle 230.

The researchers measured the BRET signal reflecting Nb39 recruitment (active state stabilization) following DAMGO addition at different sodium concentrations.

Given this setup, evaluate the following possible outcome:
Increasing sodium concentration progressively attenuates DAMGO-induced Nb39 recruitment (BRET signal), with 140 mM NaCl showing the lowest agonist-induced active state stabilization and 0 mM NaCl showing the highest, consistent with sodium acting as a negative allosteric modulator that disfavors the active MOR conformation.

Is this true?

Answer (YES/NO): YES